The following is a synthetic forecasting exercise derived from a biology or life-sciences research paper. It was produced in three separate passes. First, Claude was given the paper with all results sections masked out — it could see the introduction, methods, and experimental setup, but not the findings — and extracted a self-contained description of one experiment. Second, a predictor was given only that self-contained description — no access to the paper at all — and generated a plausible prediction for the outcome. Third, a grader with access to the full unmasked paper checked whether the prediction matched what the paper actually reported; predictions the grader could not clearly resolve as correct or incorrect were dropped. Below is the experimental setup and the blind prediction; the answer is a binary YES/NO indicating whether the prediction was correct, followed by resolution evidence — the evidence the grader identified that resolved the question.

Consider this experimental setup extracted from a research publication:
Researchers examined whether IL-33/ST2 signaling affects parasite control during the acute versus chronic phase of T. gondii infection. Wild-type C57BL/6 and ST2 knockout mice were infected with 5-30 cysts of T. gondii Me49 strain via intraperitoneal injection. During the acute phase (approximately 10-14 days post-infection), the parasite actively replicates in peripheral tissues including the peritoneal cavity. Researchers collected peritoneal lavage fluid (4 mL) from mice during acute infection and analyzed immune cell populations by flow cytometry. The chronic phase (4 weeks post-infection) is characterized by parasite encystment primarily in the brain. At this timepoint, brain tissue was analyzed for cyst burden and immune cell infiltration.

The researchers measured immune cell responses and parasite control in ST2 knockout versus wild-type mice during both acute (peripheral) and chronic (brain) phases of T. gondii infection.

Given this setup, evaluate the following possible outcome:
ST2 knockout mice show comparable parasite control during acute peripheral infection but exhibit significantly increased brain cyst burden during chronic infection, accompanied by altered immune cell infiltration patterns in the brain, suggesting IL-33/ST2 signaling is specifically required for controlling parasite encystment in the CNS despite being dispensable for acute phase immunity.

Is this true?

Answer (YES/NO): YES